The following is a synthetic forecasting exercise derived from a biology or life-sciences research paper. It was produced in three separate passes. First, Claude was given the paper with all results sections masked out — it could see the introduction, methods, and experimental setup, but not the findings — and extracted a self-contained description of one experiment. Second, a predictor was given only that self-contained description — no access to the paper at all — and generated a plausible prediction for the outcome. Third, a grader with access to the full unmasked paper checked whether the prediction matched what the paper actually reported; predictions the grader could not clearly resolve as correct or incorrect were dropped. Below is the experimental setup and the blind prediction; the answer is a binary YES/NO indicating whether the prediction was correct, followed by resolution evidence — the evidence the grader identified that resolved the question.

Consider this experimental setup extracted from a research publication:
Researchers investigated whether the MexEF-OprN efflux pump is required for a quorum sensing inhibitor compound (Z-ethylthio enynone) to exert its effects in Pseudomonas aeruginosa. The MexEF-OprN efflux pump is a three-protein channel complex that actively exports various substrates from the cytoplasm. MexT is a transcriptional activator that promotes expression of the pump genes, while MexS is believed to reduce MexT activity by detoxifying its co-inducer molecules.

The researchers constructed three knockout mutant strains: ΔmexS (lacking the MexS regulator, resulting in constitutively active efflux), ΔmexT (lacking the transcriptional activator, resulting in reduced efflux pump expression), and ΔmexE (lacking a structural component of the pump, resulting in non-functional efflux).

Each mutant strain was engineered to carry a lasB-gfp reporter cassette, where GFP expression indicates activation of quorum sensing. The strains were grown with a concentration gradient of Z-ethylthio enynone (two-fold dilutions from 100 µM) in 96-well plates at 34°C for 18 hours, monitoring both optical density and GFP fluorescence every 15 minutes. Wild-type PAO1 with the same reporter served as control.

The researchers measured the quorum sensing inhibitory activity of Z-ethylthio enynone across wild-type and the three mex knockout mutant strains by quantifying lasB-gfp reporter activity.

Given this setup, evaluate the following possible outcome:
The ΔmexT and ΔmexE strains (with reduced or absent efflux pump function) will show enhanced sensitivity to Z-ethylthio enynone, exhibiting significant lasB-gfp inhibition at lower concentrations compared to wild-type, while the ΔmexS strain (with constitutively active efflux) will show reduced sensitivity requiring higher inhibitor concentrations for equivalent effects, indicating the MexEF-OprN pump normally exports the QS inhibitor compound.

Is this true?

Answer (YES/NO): NO